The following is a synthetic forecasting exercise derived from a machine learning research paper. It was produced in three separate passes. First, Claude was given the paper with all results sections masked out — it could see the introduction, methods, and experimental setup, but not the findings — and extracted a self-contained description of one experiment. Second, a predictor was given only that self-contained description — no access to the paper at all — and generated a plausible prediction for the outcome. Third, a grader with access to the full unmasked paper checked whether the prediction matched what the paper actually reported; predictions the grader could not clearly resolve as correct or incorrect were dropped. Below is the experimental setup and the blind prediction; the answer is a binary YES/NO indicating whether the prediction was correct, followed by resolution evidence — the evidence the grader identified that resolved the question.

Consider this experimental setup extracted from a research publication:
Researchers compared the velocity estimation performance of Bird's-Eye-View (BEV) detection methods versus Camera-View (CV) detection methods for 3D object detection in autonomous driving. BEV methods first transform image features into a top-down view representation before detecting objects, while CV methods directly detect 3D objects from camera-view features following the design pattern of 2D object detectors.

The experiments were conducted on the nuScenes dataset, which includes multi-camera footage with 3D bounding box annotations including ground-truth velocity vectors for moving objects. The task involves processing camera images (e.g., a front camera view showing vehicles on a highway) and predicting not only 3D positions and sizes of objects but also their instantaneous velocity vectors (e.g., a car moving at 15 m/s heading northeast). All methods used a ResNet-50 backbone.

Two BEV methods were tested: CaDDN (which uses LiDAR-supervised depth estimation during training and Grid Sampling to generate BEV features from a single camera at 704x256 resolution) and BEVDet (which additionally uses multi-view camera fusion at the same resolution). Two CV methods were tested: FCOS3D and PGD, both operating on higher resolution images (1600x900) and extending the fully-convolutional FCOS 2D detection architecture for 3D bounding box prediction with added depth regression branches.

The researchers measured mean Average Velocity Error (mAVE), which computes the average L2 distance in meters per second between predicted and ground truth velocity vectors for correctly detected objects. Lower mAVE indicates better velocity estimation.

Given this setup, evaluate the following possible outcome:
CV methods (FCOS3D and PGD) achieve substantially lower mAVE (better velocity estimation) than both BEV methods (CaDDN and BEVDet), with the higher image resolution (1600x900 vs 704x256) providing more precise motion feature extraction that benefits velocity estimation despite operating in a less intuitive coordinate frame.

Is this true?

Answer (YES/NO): NO